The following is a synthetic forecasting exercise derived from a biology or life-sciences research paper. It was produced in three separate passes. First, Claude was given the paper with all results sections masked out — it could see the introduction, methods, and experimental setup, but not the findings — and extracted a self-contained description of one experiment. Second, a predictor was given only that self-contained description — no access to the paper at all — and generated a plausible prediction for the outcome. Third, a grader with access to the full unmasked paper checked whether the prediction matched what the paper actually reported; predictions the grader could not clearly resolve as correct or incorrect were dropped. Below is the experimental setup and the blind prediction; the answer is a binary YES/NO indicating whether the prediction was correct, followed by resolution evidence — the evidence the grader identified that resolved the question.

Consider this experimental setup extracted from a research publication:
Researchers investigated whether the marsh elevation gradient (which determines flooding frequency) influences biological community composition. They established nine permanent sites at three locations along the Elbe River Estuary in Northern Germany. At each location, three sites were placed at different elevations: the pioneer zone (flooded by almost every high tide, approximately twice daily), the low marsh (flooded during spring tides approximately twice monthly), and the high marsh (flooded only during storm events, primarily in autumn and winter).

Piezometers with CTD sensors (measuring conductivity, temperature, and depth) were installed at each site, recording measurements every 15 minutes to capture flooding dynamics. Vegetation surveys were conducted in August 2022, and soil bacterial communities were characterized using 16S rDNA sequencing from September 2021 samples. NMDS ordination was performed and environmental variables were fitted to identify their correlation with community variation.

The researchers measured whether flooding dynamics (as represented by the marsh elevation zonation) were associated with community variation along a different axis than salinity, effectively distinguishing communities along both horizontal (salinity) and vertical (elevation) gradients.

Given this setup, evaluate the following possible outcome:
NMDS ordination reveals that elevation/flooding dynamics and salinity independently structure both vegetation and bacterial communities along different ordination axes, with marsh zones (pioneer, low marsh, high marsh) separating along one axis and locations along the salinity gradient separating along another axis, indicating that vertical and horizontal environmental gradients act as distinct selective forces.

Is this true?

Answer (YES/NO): YES